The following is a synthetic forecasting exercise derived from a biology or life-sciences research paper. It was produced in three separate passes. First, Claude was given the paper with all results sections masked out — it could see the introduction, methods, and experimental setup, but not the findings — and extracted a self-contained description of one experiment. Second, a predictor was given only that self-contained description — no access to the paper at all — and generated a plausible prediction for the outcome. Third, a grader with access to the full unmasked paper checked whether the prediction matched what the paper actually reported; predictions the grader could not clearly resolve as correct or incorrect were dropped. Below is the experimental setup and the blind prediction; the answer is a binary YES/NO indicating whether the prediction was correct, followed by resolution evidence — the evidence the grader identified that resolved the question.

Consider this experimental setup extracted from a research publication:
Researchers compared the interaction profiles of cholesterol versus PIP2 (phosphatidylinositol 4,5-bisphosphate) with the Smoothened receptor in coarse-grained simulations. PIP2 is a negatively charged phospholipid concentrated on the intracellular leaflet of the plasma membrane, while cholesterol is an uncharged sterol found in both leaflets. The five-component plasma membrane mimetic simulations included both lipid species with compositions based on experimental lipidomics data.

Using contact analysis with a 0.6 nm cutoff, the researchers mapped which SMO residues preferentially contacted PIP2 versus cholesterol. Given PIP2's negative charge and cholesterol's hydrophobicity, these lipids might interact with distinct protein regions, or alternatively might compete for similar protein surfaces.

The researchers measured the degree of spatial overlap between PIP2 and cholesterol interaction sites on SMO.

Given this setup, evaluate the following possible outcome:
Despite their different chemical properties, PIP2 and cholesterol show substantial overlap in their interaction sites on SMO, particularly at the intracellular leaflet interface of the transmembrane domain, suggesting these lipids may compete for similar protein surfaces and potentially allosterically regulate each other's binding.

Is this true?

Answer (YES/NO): NO